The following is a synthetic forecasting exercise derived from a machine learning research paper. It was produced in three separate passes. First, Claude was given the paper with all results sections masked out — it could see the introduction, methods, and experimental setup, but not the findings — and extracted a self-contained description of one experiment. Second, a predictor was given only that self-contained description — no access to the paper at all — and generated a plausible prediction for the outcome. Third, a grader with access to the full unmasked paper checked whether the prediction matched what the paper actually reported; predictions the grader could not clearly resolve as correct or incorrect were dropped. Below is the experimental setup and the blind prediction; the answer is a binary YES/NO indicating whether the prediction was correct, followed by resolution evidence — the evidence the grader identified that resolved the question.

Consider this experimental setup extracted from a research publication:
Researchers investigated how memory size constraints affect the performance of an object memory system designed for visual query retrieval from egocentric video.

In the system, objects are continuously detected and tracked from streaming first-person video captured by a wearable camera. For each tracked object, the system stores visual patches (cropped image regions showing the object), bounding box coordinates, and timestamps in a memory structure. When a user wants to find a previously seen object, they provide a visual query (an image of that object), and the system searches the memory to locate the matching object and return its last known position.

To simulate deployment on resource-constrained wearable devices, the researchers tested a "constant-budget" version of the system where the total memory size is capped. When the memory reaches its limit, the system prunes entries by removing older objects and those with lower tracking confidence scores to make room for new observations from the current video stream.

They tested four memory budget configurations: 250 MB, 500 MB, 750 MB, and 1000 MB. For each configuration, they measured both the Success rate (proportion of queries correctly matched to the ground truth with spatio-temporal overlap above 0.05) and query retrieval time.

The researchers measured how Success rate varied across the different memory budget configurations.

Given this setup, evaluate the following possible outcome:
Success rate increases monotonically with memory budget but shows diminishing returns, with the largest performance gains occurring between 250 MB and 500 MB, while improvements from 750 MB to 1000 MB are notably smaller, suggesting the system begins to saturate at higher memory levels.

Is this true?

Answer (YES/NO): NO